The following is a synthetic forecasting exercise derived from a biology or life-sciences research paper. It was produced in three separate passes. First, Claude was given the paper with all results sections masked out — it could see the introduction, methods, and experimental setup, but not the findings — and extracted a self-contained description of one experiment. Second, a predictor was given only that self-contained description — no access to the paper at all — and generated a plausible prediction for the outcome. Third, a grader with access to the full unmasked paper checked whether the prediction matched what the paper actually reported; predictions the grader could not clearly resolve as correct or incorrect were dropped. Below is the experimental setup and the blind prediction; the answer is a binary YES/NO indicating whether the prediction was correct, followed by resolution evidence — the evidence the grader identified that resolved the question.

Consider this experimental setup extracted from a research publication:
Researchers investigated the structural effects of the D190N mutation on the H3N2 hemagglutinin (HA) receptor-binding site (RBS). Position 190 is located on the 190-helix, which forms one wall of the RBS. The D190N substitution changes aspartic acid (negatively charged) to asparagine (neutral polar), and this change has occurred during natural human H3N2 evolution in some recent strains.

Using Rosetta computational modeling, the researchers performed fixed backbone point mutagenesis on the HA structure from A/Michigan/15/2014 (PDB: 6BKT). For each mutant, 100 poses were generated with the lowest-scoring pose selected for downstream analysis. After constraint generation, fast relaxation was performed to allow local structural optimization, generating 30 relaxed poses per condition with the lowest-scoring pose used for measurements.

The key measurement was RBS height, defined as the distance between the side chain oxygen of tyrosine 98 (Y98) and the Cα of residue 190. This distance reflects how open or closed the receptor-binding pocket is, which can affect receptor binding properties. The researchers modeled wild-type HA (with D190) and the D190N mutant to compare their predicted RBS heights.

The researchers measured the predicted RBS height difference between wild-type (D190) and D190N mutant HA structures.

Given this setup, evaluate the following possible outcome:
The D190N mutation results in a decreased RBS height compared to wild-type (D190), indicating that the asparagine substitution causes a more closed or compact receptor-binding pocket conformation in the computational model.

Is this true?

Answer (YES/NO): NO